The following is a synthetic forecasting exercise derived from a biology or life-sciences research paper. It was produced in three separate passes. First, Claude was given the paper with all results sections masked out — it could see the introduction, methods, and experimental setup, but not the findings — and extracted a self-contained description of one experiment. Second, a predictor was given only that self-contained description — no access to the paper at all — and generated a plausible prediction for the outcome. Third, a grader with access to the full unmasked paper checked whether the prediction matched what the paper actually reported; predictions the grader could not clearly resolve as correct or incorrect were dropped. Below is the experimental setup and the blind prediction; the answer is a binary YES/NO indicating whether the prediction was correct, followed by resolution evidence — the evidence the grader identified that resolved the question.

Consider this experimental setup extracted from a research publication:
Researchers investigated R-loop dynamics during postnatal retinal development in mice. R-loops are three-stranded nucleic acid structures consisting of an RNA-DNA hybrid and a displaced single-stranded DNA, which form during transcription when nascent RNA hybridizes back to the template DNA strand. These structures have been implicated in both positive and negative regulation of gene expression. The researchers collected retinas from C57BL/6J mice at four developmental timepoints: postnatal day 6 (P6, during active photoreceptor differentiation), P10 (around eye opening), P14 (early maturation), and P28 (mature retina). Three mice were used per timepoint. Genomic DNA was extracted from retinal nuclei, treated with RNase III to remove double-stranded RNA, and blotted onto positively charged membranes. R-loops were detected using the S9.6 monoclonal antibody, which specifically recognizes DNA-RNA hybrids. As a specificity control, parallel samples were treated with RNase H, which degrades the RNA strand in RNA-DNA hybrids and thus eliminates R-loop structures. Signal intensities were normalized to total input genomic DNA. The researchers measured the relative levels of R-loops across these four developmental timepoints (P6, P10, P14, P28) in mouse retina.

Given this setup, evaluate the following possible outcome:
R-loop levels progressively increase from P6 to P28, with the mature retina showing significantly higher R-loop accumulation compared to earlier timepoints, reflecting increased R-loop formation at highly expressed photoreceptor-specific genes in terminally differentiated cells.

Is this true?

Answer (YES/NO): YES